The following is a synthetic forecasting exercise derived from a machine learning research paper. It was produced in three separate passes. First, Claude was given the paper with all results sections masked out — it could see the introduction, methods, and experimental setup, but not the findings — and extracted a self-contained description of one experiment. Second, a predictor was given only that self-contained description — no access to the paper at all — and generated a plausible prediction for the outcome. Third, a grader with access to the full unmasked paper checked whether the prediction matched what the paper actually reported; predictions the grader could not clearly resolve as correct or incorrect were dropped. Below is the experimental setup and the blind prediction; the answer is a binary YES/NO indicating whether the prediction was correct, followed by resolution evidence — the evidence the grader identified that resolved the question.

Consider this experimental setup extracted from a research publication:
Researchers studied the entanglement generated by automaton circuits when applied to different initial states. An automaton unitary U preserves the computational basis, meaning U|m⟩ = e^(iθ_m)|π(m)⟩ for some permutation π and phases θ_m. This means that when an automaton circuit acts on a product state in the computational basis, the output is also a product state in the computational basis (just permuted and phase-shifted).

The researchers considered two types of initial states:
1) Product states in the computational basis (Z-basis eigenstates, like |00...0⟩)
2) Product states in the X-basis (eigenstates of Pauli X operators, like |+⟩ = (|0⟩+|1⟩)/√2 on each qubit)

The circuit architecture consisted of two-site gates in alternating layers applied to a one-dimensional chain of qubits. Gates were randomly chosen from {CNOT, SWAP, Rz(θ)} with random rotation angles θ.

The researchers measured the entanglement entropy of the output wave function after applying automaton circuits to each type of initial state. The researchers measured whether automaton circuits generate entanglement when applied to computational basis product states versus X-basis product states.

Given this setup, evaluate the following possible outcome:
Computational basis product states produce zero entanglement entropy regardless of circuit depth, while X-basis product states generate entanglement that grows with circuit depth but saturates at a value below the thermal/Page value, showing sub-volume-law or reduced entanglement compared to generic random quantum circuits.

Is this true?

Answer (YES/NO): NO